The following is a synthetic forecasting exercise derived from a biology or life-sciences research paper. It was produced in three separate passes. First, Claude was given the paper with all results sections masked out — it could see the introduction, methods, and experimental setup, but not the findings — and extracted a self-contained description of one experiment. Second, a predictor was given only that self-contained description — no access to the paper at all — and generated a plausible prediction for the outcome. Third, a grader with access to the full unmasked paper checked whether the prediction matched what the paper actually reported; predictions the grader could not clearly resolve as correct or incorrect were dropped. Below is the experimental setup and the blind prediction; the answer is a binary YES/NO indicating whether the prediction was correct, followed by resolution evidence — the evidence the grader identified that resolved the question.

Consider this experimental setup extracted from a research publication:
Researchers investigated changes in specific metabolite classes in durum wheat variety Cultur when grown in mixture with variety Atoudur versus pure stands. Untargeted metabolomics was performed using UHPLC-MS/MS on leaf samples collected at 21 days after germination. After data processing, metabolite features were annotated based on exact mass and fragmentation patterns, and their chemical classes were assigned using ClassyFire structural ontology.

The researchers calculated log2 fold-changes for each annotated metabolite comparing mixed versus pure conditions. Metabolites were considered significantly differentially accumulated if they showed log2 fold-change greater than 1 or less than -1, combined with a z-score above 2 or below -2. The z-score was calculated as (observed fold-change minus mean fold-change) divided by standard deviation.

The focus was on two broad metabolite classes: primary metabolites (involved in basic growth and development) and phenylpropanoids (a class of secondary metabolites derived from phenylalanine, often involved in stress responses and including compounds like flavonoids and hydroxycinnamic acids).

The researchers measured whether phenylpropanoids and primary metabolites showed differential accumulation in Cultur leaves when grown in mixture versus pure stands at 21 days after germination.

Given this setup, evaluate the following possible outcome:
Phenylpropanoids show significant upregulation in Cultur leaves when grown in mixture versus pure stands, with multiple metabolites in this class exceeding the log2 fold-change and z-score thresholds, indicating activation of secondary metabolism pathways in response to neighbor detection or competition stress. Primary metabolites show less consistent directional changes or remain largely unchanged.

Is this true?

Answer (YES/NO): NO